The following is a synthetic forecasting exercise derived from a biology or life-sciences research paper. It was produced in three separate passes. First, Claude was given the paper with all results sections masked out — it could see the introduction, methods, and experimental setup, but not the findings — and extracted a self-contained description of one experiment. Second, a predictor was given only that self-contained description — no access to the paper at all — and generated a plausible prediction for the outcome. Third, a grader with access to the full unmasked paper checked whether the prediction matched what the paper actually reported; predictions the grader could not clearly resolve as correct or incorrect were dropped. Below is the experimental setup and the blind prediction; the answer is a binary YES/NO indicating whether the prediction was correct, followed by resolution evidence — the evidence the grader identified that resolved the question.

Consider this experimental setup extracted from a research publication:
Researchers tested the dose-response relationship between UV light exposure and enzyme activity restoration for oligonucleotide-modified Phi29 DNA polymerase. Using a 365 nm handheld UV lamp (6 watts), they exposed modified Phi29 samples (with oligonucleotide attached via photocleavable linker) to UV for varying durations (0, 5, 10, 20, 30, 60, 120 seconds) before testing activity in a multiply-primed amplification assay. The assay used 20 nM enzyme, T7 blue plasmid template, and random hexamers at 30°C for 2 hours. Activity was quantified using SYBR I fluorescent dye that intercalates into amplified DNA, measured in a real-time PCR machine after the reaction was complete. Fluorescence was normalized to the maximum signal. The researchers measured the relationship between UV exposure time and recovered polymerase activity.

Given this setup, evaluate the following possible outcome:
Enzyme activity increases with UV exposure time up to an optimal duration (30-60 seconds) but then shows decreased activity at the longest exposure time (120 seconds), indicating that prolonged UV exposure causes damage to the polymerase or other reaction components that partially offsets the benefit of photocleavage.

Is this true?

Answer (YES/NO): NO